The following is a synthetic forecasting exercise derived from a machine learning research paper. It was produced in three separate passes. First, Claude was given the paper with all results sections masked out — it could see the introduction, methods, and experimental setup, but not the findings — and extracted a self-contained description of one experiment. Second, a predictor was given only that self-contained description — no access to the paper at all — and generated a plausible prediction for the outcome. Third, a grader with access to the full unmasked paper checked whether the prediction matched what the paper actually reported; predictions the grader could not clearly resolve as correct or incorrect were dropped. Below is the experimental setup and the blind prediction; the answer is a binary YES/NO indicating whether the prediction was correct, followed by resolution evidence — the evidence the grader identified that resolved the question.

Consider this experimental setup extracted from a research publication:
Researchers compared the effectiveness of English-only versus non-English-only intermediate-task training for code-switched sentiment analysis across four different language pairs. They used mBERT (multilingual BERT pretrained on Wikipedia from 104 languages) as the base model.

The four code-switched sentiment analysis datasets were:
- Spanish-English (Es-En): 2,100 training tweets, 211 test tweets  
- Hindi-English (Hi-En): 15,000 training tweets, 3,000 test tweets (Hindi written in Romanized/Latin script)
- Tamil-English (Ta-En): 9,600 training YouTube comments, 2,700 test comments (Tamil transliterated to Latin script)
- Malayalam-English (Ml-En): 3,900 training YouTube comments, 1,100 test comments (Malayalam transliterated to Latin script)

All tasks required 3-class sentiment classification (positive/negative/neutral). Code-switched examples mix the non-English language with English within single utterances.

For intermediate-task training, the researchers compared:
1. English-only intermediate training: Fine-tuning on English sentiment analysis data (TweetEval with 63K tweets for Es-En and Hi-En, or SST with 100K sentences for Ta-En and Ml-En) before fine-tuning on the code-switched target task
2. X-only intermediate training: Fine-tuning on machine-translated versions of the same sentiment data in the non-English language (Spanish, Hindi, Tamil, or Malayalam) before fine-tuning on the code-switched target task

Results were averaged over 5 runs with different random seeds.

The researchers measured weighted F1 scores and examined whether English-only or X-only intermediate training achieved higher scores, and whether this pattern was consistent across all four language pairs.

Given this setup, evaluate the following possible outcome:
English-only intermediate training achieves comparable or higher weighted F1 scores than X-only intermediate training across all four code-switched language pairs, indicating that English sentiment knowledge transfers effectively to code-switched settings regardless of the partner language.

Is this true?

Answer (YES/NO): YES